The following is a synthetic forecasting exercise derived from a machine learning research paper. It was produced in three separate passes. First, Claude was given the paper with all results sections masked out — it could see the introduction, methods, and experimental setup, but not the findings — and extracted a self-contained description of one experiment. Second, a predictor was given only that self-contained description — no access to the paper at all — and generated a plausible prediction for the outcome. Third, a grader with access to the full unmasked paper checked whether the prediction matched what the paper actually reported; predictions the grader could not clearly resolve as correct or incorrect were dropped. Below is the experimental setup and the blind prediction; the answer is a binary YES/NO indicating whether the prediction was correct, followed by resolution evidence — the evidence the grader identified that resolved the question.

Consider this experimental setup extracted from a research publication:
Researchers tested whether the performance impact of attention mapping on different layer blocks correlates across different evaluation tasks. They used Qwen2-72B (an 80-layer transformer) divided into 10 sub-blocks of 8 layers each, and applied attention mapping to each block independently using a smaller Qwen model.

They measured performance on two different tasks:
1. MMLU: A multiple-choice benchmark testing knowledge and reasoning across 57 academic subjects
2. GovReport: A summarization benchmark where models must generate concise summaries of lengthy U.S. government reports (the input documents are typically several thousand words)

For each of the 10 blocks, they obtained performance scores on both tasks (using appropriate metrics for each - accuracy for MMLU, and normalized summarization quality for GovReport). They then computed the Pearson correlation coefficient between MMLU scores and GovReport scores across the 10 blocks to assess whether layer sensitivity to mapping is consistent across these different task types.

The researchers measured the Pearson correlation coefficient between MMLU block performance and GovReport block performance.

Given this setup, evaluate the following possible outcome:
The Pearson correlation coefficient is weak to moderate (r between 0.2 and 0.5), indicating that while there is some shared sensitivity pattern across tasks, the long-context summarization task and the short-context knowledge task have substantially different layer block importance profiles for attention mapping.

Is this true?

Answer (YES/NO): NO